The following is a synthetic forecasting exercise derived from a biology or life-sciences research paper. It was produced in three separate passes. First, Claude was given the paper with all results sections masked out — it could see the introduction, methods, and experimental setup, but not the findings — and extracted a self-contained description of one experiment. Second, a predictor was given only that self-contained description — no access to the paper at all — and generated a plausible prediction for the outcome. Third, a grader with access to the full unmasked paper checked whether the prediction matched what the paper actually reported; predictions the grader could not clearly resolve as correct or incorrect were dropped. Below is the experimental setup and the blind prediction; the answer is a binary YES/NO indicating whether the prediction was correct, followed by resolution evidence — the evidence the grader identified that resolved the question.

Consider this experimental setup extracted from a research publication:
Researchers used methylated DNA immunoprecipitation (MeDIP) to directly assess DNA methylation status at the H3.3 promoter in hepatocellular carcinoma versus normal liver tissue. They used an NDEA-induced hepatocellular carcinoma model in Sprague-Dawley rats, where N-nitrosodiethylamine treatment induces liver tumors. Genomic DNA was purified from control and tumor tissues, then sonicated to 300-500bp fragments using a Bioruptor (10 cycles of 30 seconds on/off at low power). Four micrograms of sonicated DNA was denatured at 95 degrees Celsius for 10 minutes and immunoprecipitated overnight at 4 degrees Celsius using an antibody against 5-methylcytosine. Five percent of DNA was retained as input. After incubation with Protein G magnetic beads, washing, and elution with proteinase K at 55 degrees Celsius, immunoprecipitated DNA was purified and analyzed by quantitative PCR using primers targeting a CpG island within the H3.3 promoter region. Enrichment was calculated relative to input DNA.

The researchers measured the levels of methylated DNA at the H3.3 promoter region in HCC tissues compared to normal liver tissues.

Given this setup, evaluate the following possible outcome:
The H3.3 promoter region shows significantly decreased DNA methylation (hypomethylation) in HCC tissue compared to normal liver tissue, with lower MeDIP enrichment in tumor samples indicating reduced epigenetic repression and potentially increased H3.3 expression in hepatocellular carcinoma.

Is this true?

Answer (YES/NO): NO